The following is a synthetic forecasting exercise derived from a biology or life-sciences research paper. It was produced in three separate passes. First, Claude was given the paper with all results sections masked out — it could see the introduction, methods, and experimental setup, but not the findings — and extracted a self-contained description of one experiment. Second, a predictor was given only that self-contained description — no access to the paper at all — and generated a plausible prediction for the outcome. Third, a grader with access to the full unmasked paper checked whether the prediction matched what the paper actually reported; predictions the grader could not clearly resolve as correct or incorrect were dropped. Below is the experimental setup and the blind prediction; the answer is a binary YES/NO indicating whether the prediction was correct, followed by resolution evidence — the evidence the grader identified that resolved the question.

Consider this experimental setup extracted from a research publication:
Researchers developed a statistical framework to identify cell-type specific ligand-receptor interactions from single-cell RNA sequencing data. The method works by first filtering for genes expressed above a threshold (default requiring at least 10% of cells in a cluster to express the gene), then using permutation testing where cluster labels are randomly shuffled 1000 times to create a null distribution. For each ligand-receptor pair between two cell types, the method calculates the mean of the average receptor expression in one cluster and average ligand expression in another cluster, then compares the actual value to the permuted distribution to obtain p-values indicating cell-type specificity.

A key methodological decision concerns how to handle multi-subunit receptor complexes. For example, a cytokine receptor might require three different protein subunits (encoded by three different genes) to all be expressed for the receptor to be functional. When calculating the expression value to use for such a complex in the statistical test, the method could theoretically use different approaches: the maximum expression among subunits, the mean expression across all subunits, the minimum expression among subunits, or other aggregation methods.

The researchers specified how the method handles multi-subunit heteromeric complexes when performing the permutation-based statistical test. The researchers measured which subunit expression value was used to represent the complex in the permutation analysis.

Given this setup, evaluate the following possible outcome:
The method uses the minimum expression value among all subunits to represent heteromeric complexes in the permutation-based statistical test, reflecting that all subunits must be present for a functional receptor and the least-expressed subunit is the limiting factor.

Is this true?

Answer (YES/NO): YES